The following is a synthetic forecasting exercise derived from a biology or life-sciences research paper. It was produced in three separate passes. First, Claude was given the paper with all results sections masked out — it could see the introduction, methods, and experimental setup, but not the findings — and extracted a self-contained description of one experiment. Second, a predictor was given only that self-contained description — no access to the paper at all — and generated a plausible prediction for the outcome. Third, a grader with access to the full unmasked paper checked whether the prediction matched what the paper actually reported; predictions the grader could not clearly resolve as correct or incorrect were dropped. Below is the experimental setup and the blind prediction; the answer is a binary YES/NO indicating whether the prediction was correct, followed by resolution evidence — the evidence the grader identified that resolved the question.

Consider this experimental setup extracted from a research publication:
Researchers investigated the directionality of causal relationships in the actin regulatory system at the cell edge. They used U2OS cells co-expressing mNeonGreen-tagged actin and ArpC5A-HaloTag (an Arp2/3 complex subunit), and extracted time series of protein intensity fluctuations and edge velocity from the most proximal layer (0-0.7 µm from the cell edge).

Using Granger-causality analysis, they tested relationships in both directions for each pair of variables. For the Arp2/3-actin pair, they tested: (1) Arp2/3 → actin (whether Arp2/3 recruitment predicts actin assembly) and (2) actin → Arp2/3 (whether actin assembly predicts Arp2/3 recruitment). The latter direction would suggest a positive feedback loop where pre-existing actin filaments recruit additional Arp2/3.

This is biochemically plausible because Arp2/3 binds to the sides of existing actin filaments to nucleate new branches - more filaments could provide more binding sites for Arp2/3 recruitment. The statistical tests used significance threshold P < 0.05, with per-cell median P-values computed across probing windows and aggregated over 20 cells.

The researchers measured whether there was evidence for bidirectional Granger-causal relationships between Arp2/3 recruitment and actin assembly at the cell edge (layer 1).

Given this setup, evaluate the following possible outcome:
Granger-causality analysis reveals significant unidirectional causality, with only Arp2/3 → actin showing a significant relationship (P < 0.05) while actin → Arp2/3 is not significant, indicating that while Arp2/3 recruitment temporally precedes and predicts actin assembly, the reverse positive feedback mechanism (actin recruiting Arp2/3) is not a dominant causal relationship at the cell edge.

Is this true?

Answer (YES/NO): NO